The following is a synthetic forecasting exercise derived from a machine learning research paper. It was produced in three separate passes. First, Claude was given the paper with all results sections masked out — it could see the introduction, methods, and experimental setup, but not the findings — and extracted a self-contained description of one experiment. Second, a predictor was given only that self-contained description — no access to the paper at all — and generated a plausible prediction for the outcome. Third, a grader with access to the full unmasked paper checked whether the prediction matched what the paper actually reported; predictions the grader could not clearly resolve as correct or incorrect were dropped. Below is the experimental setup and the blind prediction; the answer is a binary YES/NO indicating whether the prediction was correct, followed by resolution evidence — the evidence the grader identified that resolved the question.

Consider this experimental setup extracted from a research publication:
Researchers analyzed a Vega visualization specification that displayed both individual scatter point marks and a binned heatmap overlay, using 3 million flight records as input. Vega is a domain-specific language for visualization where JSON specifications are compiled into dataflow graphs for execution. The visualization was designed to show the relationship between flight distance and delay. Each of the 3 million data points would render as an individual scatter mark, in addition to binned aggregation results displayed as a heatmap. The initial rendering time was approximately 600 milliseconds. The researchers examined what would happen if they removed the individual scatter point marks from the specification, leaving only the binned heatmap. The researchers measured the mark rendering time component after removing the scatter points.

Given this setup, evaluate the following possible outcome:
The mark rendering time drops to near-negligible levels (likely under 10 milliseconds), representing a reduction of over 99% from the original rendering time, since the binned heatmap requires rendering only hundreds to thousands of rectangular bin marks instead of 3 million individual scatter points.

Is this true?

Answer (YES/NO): YES